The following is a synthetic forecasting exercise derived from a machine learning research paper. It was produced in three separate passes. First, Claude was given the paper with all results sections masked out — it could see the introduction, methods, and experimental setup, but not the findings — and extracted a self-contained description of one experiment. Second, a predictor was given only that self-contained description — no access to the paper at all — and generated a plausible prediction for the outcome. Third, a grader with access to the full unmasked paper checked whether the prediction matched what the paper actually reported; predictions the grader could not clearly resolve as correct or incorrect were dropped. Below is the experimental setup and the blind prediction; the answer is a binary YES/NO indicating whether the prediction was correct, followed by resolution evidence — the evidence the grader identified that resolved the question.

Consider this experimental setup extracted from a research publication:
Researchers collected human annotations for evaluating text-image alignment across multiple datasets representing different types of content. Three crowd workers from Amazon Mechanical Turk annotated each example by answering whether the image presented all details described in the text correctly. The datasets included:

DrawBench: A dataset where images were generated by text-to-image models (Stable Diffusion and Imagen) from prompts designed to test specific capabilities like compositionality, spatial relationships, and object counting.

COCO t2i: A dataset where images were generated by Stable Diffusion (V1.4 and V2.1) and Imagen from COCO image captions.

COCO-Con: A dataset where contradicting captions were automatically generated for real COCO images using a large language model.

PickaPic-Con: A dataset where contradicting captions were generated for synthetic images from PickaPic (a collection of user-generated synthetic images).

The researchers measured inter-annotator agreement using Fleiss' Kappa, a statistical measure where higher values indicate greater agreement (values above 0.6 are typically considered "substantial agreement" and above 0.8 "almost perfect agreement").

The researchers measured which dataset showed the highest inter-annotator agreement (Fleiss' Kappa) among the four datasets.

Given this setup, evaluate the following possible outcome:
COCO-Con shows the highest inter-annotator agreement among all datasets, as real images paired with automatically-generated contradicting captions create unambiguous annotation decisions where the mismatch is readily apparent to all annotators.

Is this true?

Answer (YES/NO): YES